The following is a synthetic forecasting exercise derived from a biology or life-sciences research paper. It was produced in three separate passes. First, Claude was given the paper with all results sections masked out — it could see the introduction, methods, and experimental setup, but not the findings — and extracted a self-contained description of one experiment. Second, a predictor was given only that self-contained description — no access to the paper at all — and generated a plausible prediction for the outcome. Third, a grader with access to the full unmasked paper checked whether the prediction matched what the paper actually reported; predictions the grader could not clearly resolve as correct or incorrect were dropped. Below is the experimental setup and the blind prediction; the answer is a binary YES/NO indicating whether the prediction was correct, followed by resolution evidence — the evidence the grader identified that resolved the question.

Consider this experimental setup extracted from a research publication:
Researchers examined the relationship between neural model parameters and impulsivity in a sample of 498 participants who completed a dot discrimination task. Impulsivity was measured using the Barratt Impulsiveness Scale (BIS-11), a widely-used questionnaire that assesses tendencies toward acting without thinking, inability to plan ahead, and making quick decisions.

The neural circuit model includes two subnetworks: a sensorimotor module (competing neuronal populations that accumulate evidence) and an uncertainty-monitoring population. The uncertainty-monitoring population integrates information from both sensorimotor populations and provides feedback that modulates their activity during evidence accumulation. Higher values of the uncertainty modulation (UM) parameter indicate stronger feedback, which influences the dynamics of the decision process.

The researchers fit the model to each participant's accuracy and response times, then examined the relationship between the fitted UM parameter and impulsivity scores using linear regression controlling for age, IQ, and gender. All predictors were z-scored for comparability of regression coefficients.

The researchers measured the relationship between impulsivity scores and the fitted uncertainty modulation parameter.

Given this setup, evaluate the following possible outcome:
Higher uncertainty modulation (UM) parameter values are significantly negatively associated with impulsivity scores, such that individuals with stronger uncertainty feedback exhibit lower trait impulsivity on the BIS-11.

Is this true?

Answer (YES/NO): NO